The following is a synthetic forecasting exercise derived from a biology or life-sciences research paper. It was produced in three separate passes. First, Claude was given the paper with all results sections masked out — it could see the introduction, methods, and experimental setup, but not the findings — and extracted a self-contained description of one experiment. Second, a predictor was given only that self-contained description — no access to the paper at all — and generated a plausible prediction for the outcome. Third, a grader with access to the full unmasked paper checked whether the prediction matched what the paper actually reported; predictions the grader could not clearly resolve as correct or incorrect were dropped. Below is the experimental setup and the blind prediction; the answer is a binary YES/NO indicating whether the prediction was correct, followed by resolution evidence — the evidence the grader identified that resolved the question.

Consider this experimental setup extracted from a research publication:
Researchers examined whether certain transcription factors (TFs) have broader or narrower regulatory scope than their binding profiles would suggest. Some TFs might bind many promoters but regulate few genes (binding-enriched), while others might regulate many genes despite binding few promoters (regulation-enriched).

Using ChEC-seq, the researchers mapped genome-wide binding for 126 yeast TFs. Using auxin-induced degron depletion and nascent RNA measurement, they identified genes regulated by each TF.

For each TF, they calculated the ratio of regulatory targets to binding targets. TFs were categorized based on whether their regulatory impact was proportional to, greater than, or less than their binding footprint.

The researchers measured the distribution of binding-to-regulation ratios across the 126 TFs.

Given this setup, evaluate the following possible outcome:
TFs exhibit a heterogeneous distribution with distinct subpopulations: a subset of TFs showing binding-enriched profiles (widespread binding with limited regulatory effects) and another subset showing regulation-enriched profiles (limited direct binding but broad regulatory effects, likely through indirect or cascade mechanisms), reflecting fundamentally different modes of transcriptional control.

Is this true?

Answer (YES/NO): NO